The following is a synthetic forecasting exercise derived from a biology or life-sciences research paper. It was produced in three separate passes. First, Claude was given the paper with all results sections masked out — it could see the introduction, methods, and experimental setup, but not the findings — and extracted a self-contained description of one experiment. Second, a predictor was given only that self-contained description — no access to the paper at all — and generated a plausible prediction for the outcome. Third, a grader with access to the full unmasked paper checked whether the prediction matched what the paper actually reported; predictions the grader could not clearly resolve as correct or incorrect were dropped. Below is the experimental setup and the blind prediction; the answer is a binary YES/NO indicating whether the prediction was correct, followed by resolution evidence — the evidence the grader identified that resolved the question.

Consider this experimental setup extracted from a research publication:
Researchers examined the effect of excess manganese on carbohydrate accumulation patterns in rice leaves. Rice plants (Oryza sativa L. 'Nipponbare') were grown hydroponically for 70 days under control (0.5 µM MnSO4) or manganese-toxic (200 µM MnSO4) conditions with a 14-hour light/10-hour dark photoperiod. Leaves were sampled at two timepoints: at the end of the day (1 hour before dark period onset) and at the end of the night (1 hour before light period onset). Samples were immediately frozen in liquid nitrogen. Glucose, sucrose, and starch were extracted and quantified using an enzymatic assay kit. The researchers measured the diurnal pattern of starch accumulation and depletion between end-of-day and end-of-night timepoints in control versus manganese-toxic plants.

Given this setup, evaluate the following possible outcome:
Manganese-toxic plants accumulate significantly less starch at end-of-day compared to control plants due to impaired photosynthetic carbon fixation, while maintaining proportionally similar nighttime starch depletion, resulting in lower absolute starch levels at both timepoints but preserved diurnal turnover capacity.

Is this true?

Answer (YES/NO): NO